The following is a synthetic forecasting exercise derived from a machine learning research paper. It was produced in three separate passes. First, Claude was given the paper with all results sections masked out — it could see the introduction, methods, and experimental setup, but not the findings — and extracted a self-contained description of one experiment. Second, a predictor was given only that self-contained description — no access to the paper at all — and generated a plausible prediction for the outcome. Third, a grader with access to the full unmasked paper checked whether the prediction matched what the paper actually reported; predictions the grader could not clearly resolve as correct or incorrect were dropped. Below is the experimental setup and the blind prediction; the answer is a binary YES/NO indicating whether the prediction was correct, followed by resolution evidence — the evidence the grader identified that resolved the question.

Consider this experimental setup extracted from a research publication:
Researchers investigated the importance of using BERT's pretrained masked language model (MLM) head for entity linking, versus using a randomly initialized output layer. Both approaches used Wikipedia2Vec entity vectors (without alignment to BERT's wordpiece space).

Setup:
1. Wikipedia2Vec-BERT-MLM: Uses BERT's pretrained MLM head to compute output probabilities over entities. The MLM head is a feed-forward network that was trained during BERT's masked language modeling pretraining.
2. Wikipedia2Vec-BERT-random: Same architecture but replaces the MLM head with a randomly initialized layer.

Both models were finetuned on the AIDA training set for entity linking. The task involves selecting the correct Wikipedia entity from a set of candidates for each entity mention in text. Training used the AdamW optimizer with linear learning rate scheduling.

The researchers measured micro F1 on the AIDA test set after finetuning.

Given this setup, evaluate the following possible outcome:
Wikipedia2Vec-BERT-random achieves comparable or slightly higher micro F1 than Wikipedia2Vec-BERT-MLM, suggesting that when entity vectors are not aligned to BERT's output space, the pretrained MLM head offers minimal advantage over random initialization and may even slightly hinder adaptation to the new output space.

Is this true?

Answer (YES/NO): YES